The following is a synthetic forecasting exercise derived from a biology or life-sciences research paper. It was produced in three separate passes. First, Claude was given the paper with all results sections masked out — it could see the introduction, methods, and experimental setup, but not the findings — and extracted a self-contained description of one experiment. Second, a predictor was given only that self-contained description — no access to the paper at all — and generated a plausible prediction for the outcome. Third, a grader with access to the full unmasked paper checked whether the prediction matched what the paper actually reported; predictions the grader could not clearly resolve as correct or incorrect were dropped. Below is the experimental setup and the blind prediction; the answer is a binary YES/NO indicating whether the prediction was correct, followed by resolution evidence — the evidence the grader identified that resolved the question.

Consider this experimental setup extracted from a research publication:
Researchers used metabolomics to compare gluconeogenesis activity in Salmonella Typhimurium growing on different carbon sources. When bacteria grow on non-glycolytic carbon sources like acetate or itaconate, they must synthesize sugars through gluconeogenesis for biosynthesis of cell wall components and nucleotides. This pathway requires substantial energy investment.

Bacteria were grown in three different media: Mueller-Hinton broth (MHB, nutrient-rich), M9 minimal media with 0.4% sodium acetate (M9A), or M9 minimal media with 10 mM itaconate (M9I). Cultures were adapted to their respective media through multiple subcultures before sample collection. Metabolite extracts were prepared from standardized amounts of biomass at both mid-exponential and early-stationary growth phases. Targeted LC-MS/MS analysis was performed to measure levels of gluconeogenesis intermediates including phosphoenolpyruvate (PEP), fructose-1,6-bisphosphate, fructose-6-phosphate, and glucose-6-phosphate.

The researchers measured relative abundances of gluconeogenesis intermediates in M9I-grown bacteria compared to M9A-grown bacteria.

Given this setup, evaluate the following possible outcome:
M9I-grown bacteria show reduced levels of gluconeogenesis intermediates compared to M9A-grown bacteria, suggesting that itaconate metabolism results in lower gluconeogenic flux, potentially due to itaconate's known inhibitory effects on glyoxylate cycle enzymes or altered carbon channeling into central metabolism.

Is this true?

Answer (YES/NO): YES